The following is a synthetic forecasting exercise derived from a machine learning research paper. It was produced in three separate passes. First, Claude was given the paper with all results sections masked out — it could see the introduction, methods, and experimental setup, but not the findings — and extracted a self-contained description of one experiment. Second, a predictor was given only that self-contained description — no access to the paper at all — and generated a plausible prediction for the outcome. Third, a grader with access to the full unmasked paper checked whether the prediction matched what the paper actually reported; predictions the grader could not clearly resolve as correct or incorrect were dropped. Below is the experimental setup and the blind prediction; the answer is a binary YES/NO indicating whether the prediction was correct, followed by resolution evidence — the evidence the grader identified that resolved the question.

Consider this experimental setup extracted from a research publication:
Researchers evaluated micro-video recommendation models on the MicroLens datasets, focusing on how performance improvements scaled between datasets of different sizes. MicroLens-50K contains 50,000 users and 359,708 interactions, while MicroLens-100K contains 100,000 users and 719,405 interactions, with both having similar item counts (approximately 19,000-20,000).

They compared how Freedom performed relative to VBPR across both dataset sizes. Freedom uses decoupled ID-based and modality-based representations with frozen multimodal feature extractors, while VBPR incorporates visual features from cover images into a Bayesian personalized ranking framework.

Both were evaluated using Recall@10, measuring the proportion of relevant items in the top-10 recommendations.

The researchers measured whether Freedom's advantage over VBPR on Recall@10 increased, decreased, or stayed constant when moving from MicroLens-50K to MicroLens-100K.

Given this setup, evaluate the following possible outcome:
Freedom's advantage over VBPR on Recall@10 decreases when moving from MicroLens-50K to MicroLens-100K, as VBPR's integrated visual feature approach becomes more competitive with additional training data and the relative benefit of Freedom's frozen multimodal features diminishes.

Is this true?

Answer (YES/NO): YES